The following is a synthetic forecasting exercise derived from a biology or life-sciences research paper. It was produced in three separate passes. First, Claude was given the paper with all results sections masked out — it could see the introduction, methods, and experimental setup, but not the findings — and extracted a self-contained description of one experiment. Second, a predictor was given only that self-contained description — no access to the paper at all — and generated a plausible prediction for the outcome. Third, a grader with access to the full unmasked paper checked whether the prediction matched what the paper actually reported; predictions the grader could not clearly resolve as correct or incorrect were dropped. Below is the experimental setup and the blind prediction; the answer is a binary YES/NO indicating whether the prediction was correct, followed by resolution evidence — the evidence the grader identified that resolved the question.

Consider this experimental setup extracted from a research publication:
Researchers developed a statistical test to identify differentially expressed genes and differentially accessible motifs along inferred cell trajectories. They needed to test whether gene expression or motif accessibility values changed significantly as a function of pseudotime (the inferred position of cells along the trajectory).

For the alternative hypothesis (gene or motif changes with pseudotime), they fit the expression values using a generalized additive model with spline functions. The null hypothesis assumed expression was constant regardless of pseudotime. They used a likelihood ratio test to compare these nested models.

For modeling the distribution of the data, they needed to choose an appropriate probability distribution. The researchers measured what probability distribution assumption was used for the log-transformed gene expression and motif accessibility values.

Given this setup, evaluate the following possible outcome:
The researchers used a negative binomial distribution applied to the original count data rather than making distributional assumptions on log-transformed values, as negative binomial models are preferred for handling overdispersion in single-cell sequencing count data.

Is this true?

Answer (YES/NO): NO